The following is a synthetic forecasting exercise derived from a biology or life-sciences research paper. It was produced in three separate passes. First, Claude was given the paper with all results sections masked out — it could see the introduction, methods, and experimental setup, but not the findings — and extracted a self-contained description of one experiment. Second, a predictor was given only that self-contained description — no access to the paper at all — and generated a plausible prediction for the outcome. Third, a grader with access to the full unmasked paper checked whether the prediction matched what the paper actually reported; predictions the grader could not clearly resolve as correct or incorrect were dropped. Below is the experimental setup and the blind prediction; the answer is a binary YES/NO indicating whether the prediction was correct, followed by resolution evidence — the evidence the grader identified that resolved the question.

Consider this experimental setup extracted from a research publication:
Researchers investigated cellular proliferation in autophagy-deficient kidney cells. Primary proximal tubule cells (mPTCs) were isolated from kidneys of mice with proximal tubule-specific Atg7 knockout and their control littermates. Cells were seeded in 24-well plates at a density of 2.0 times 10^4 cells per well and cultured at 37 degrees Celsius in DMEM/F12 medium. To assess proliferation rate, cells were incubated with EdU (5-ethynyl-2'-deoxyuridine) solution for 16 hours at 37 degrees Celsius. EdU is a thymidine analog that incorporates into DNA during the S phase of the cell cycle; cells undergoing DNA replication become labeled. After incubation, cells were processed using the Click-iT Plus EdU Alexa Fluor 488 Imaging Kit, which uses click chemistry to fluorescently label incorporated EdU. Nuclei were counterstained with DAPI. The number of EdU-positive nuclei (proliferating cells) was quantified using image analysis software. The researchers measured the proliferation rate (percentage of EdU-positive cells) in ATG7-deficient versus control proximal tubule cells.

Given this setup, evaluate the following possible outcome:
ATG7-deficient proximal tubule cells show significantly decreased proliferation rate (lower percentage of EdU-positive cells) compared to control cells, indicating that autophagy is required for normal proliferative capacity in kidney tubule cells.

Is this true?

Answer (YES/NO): NO